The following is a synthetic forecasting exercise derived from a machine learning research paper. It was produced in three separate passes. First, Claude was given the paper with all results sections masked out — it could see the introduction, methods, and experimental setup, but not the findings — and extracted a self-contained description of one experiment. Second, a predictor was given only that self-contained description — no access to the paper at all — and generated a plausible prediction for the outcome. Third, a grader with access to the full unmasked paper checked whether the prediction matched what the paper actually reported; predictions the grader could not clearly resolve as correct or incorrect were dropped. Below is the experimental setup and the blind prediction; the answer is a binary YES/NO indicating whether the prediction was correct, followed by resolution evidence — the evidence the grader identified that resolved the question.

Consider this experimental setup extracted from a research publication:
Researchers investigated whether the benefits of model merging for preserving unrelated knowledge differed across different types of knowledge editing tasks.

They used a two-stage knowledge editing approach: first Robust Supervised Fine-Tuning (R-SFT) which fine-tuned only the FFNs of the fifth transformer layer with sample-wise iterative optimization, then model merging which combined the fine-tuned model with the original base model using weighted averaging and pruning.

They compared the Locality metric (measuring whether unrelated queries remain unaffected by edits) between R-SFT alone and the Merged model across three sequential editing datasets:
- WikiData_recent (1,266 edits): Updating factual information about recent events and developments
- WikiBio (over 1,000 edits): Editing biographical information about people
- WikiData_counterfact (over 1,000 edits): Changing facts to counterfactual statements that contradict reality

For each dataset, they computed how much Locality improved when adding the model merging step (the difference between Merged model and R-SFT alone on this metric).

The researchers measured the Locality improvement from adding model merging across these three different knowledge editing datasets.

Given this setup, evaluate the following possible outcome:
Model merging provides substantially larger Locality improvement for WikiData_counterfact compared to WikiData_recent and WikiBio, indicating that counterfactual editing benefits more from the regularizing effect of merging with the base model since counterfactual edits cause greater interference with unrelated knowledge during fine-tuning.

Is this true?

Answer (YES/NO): YES